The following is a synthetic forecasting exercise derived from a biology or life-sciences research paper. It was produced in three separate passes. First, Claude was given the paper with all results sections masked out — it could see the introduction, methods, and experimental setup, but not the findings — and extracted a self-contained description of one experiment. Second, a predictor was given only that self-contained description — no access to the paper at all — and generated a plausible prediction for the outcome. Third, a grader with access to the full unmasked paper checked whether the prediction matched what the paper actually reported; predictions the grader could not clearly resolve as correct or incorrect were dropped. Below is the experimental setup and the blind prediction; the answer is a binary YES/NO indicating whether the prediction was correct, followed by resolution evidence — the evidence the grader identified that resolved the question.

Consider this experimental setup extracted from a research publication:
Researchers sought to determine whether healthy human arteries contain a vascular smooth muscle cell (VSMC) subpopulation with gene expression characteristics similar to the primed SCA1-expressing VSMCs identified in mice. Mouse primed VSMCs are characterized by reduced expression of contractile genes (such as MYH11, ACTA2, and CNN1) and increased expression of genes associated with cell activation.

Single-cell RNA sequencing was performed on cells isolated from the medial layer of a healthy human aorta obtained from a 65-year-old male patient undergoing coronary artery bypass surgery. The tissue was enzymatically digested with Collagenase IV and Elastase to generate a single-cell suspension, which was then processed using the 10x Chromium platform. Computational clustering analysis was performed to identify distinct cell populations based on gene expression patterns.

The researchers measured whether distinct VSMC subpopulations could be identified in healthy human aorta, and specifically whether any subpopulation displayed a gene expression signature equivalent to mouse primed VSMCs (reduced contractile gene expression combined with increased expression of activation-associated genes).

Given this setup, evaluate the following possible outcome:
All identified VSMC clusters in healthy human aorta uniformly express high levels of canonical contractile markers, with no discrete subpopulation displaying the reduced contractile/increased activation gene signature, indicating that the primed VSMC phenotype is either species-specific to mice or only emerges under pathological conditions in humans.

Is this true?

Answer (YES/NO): NO